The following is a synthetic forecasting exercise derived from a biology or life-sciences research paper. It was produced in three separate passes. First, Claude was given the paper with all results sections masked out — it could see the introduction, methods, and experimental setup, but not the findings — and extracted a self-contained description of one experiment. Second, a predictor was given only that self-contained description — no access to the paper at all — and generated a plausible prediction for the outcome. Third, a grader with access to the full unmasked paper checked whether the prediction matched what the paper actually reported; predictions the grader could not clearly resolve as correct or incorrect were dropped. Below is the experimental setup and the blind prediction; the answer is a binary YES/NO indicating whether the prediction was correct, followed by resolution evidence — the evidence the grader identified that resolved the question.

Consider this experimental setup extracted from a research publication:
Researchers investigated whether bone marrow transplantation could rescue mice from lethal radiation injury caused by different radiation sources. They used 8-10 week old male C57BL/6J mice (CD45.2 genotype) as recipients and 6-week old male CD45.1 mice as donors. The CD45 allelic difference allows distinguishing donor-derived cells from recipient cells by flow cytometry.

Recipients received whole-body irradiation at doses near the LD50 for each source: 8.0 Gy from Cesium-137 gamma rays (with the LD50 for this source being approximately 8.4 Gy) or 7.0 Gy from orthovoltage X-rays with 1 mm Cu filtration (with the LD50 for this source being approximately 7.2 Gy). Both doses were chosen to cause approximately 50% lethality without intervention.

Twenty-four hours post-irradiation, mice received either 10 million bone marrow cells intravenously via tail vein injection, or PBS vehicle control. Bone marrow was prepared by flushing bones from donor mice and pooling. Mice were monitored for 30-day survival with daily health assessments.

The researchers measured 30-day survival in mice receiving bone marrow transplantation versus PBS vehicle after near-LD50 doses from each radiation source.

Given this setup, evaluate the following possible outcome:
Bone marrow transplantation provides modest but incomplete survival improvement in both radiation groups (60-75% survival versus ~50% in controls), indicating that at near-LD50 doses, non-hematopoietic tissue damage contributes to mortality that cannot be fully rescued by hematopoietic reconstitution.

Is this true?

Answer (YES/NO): NO